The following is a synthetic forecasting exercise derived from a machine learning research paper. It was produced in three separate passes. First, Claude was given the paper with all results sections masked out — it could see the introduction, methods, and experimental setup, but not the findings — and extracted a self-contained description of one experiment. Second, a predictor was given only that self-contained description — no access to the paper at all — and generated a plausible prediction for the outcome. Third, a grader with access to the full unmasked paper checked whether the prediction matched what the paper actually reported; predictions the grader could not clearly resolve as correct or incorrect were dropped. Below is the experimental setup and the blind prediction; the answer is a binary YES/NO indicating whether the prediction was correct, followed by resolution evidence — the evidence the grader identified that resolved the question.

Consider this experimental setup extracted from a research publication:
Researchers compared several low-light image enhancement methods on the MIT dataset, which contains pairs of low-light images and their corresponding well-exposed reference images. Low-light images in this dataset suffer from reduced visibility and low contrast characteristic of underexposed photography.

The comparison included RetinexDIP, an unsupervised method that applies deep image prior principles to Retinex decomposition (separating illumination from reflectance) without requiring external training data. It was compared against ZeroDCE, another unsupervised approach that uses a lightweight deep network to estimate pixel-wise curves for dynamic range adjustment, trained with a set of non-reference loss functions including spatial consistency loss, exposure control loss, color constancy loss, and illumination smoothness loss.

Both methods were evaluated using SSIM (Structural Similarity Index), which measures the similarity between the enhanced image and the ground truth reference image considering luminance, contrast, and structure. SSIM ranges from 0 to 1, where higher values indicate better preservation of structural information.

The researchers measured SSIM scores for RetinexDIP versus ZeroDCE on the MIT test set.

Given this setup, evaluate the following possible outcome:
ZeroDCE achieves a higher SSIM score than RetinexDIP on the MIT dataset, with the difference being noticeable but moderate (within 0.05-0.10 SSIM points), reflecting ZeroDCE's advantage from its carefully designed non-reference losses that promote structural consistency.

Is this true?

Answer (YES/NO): NO